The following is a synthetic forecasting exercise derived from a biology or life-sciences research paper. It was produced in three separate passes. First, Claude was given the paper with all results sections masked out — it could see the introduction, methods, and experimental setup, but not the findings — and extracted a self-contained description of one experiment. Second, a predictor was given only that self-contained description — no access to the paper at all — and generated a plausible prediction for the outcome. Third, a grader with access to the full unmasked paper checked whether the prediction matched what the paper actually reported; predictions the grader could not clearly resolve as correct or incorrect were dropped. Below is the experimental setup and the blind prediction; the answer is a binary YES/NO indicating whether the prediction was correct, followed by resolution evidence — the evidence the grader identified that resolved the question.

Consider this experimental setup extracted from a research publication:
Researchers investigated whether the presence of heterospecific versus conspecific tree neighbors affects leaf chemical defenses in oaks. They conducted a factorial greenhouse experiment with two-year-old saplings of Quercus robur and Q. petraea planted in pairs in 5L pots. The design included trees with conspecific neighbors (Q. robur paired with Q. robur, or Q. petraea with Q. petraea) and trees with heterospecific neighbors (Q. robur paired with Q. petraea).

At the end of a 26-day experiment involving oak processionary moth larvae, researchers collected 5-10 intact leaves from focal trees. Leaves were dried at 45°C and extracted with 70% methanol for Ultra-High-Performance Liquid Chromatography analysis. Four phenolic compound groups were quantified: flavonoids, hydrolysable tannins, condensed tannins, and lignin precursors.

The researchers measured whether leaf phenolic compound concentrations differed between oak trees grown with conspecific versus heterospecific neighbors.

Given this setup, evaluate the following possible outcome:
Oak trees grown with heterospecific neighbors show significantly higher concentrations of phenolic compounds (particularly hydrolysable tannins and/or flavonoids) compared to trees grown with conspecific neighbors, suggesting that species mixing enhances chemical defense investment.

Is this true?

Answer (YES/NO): NO